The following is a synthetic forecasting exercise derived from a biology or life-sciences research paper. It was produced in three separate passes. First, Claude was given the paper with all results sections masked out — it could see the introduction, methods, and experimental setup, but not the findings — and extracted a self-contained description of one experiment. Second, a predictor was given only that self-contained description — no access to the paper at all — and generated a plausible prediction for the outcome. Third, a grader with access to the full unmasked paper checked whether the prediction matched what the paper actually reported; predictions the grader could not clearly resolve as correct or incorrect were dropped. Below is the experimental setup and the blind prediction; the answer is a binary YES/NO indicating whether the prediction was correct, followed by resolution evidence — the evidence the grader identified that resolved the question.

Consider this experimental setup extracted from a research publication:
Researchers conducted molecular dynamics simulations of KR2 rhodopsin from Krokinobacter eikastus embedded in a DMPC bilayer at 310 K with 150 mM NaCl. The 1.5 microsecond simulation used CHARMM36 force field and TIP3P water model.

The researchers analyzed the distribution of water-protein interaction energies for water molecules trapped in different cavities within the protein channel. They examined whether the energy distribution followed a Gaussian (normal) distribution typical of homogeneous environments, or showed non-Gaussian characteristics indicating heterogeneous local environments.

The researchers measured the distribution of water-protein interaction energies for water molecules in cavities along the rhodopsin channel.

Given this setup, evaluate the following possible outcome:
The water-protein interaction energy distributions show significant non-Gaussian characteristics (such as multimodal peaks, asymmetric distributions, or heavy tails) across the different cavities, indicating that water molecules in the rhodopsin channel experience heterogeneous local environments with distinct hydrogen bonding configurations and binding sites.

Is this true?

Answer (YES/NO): NO